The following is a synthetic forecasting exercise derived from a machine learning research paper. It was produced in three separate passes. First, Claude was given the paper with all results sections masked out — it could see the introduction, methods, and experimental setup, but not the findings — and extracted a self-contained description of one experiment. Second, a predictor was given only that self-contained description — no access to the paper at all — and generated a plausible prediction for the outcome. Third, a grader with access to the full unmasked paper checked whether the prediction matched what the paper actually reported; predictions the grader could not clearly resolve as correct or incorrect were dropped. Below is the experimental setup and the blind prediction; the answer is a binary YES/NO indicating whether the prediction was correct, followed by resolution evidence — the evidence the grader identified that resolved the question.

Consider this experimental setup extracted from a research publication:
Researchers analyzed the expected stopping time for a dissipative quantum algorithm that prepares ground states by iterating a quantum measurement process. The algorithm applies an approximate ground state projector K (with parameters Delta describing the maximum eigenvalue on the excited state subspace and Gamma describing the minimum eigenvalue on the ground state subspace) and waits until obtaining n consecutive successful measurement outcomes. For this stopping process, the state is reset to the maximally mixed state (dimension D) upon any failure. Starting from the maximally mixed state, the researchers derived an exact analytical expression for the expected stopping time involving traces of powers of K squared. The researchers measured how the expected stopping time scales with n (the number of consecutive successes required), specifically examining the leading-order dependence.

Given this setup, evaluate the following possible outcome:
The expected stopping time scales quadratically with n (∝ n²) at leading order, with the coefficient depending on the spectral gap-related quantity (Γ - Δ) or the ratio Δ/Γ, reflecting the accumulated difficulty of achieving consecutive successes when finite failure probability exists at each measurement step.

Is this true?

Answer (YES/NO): NO